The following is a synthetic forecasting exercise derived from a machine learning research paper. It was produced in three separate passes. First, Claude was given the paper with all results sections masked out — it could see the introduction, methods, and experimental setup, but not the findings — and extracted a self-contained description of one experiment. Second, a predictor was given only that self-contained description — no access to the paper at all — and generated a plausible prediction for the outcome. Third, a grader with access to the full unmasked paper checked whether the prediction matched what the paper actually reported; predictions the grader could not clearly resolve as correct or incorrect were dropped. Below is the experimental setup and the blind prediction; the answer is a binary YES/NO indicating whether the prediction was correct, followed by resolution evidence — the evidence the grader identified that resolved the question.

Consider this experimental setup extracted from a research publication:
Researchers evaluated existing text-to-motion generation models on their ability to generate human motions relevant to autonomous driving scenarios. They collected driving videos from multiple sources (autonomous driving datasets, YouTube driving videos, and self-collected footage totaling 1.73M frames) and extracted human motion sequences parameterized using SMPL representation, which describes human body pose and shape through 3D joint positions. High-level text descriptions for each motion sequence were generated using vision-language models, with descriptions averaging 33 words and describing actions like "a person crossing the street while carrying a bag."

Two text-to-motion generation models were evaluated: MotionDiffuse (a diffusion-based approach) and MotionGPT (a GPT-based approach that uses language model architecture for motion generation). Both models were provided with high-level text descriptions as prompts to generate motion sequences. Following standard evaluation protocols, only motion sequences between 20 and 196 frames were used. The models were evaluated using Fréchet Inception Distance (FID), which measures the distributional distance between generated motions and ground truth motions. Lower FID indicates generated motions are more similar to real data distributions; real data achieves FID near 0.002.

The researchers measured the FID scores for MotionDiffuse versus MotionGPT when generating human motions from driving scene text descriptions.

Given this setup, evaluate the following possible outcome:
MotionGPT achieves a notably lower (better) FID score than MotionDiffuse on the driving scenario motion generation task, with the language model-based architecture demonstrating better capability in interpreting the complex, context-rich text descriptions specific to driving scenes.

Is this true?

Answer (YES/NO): NO